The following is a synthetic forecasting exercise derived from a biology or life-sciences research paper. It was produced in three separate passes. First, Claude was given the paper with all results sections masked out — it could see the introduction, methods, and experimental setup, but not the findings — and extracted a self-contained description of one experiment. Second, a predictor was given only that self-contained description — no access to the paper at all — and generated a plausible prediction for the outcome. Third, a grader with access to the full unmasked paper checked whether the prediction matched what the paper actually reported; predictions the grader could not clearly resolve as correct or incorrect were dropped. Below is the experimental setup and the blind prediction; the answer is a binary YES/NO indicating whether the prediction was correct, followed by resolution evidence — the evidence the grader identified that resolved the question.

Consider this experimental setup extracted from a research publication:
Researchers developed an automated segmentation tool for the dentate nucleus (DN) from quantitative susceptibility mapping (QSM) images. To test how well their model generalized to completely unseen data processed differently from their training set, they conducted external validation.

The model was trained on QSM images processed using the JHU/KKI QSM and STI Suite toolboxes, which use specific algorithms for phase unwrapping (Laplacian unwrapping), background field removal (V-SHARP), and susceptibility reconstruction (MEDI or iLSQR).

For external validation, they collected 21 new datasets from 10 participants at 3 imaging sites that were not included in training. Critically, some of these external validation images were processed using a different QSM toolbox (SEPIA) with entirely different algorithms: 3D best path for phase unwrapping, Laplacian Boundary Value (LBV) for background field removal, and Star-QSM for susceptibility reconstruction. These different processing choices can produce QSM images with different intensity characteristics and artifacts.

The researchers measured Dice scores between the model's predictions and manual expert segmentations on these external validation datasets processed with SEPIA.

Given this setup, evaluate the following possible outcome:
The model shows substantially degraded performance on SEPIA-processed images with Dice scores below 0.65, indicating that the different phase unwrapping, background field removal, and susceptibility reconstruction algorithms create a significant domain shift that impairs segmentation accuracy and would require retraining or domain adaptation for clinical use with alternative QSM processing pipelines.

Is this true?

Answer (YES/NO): NO